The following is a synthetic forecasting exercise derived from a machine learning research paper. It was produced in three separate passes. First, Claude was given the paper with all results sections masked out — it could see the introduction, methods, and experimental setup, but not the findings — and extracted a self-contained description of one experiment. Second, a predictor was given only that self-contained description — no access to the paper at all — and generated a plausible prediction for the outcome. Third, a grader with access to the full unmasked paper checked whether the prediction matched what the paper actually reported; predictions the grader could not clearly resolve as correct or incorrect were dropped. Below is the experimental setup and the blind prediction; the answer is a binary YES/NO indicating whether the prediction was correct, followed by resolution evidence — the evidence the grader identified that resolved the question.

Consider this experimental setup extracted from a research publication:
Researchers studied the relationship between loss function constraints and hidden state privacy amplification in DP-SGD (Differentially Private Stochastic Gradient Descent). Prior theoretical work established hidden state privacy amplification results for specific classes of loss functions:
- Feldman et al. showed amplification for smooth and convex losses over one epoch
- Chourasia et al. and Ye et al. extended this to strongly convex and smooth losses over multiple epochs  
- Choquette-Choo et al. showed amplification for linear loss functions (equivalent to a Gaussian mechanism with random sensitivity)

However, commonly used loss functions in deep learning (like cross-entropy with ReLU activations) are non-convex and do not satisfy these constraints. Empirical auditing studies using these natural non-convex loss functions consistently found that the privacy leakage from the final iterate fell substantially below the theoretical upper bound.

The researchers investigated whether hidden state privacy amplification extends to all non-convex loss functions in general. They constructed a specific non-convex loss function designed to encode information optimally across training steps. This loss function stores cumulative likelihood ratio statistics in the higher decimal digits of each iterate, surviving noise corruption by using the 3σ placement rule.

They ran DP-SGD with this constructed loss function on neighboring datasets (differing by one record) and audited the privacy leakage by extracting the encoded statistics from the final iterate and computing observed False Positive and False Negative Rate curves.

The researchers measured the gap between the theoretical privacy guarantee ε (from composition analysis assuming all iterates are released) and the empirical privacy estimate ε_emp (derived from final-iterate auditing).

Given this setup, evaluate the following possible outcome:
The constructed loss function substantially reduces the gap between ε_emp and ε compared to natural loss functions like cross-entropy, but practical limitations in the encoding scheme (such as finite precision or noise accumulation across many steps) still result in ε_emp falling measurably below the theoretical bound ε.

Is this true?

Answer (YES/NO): NO